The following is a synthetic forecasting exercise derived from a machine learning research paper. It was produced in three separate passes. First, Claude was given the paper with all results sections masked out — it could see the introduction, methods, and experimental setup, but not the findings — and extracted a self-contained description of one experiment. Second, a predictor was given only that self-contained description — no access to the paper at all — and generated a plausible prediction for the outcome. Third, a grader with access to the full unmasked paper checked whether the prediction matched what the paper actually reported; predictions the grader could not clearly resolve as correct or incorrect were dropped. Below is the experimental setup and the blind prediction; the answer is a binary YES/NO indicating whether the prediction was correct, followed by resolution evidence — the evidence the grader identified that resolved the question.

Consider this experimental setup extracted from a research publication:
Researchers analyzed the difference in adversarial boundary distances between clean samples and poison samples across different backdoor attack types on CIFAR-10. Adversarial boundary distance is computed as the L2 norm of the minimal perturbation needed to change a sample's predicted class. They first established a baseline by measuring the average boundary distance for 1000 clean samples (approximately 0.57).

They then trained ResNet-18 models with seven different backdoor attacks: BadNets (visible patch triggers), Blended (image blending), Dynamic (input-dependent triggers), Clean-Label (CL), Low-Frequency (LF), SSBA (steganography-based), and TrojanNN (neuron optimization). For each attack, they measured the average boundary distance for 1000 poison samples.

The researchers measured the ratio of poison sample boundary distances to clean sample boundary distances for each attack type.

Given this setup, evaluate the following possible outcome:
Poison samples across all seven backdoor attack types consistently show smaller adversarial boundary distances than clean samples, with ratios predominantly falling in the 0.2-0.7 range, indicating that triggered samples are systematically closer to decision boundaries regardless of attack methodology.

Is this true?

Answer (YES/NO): NO